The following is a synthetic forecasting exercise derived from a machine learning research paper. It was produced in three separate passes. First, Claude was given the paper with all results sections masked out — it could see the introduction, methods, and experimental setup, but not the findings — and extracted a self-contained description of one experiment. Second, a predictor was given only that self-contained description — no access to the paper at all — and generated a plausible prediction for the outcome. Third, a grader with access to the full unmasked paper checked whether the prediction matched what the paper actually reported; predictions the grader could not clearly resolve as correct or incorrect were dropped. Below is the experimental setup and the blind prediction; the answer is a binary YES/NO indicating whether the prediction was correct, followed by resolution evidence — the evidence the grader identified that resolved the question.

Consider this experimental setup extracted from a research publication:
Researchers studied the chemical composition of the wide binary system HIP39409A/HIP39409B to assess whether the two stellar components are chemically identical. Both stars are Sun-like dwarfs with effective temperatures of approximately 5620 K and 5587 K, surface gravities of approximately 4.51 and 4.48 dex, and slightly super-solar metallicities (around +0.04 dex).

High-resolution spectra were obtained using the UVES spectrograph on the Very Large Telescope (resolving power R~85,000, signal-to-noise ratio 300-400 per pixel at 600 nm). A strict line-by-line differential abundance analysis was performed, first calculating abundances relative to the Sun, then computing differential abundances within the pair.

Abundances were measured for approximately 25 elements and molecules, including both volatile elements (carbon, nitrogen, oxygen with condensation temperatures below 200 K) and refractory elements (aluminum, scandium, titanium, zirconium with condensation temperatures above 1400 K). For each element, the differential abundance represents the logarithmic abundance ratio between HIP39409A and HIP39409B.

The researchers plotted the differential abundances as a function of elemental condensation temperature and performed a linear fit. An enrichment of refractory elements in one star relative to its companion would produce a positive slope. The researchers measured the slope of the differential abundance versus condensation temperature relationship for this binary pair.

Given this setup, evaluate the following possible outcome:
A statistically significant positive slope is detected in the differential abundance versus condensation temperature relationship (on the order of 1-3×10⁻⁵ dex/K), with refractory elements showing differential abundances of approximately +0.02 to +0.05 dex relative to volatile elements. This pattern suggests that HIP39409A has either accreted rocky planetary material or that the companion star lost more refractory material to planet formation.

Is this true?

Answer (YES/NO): NO